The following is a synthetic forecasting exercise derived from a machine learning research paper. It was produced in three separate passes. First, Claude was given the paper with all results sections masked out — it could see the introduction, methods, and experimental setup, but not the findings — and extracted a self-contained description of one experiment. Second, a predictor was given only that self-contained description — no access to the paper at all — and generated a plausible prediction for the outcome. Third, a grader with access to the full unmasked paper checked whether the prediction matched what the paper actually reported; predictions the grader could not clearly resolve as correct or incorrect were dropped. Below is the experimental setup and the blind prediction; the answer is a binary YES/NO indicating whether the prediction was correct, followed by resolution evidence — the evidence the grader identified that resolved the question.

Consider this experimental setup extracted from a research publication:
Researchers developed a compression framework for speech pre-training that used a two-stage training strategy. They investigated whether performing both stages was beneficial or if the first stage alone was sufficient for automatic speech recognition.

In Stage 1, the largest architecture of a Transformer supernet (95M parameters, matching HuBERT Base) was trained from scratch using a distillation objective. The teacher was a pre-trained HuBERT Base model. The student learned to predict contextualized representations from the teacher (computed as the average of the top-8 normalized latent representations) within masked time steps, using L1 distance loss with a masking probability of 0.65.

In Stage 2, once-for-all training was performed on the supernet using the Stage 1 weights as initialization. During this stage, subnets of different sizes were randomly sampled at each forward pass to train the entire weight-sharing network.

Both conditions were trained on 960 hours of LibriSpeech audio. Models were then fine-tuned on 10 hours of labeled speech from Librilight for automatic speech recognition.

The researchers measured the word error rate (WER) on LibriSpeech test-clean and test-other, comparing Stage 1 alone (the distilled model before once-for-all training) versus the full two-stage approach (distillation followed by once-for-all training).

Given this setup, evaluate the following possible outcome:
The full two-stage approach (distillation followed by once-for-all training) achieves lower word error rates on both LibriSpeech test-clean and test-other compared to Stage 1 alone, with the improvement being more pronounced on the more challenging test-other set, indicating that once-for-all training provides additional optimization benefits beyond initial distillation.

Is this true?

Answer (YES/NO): NO